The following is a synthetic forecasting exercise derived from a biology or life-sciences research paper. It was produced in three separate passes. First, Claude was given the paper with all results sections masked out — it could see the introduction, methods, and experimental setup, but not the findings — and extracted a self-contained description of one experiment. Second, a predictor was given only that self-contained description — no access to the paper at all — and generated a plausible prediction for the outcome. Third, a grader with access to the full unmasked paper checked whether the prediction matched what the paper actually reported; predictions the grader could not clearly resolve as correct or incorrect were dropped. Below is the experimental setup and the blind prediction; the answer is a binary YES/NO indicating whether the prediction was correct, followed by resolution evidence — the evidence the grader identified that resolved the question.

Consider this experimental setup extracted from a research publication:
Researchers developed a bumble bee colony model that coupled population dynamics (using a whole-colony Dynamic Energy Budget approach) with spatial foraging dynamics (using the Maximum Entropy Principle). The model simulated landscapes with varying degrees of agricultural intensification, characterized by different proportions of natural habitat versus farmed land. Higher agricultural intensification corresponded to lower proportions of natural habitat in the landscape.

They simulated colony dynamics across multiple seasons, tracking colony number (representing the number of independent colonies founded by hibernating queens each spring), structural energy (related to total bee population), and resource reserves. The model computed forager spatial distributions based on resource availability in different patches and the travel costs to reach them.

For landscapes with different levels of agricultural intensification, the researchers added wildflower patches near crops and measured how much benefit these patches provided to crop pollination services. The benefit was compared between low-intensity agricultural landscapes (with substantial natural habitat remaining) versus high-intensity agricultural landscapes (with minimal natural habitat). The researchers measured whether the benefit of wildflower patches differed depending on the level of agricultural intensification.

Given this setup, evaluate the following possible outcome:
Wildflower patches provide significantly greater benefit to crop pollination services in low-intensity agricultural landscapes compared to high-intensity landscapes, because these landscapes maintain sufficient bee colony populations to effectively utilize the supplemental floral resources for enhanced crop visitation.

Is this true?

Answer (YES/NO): NO